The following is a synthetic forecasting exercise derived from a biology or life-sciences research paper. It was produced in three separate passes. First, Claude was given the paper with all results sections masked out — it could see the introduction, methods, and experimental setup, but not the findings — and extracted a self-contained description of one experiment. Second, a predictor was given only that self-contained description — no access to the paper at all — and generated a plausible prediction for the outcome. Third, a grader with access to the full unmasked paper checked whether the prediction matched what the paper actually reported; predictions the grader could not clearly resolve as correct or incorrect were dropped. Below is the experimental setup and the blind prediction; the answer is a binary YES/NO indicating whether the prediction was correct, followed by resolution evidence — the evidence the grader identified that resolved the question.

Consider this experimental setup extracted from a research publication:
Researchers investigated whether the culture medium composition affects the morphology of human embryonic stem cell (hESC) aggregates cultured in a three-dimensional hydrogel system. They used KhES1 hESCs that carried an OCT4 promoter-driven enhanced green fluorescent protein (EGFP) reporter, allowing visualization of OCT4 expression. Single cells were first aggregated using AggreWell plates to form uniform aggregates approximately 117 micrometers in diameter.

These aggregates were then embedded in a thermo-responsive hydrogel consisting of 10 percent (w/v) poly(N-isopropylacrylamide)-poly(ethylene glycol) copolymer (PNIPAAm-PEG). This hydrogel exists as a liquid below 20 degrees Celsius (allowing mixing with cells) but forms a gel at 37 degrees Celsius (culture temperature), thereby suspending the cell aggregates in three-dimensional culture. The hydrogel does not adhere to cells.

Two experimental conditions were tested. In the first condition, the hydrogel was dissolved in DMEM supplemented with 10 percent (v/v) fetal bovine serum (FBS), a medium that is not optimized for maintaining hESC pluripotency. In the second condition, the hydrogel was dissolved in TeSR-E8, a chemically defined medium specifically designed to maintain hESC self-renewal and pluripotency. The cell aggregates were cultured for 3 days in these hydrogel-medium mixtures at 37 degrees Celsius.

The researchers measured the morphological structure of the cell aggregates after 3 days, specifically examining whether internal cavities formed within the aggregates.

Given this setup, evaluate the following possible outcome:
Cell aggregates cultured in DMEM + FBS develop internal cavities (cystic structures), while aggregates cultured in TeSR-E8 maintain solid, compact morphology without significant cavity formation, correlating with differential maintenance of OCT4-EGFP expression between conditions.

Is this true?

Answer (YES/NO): YES